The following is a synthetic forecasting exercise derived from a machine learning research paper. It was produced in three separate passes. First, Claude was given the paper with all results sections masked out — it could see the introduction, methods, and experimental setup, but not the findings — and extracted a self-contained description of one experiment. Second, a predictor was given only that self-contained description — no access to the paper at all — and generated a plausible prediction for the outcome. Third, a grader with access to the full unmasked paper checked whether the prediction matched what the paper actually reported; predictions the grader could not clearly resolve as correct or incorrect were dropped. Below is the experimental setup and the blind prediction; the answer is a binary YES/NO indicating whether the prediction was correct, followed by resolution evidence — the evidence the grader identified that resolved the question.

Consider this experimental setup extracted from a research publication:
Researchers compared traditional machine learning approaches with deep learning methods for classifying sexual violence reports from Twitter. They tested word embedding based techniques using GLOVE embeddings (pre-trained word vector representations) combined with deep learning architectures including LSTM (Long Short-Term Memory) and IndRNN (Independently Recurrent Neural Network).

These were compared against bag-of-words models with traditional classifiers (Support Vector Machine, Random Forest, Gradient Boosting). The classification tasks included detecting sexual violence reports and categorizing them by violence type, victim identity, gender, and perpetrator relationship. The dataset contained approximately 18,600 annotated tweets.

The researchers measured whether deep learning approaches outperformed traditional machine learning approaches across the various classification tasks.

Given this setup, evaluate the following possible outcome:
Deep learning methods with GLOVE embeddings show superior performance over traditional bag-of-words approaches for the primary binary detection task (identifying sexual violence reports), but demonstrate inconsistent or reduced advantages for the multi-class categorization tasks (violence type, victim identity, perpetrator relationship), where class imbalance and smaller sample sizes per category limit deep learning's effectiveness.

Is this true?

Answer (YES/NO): NO